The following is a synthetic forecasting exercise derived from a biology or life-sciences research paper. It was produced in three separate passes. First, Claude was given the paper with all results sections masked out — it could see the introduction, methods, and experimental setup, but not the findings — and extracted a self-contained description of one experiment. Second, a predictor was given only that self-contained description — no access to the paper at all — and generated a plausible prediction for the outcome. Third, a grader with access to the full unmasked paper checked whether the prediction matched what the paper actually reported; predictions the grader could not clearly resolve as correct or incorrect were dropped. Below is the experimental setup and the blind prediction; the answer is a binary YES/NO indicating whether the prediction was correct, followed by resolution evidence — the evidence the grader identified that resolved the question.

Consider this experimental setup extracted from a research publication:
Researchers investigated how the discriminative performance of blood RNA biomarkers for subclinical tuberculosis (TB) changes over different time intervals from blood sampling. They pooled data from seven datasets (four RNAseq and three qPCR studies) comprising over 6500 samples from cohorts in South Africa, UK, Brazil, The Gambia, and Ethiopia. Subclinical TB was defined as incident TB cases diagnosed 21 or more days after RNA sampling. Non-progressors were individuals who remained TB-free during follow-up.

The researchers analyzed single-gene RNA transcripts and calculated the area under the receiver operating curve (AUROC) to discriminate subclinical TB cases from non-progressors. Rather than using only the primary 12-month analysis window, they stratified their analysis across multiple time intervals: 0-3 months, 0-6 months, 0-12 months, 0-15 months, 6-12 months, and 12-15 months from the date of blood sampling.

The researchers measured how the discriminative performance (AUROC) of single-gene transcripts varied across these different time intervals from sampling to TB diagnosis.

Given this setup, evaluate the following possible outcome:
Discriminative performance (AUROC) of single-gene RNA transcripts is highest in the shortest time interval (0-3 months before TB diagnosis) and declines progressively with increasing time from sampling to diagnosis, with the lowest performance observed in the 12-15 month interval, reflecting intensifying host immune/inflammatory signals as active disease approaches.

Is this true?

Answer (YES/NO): YES